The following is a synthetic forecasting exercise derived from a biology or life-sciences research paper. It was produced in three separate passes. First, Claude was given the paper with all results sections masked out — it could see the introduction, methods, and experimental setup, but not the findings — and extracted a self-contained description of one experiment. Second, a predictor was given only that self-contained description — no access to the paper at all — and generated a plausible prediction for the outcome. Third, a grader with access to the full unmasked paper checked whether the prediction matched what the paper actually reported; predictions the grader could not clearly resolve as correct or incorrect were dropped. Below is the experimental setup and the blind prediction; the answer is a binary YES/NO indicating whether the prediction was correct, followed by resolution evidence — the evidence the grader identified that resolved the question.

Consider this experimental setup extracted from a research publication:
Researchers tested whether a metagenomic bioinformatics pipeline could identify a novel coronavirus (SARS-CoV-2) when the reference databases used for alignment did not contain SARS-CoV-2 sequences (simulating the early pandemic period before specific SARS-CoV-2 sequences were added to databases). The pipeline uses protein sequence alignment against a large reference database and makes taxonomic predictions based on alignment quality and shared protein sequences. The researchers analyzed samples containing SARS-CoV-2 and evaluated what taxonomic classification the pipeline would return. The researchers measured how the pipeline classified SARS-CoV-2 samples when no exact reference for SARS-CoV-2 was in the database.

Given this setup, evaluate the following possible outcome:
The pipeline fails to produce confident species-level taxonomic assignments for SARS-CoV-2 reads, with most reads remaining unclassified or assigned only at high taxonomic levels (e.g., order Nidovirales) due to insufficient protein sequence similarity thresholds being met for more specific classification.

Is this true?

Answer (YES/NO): NO